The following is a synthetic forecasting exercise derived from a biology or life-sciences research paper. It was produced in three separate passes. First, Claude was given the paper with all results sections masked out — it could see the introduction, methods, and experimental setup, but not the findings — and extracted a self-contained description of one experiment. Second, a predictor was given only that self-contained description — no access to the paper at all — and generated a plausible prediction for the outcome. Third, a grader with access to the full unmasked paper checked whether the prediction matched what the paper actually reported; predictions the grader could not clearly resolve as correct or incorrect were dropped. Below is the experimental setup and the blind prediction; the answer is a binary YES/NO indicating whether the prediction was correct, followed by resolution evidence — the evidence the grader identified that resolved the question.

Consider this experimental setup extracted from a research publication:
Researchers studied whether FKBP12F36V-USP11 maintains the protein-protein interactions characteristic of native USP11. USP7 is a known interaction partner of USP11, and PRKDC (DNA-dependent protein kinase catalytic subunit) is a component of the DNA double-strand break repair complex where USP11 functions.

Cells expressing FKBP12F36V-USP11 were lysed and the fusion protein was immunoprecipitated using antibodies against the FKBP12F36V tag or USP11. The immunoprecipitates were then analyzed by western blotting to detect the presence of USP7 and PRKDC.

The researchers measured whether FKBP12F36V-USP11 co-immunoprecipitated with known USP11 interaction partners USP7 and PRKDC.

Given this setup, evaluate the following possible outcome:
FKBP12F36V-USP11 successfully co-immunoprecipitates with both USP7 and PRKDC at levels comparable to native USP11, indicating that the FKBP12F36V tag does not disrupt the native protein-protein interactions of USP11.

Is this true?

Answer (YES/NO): NO